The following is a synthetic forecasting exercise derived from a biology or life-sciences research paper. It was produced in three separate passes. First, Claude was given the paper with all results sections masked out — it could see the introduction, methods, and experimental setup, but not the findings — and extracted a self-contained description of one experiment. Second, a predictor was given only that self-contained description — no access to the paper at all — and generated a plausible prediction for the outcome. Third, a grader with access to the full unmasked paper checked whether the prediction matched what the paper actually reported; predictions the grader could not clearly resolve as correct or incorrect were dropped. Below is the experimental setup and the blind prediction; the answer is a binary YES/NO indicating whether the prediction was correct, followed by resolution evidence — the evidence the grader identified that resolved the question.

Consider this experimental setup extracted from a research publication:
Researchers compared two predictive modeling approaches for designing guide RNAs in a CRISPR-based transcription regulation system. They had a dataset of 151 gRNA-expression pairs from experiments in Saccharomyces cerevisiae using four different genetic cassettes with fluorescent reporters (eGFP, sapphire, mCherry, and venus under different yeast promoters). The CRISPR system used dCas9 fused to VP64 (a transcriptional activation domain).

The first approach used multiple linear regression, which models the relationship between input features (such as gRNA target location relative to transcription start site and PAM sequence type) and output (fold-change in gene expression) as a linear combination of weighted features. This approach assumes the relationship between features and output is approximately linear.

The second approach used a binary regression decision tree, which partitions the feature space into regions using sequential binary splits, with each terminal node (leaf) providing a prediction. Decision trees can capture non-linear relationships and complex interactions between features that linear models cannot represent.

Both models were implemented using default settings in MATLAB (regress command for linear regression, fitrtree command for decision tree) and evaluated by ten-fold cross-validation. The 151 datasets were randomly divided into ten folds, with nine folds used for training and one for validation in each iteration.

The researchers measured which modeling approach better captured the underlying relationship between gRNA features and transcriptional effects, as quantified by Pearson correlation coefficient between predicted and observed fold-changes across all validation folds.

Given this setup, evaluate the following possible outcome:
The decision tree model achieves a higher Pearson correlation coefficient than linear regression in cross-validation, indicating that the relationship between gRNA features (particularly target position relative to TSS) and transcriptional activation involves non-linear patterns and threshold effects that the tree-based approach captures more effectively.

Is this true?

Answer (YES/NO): YES